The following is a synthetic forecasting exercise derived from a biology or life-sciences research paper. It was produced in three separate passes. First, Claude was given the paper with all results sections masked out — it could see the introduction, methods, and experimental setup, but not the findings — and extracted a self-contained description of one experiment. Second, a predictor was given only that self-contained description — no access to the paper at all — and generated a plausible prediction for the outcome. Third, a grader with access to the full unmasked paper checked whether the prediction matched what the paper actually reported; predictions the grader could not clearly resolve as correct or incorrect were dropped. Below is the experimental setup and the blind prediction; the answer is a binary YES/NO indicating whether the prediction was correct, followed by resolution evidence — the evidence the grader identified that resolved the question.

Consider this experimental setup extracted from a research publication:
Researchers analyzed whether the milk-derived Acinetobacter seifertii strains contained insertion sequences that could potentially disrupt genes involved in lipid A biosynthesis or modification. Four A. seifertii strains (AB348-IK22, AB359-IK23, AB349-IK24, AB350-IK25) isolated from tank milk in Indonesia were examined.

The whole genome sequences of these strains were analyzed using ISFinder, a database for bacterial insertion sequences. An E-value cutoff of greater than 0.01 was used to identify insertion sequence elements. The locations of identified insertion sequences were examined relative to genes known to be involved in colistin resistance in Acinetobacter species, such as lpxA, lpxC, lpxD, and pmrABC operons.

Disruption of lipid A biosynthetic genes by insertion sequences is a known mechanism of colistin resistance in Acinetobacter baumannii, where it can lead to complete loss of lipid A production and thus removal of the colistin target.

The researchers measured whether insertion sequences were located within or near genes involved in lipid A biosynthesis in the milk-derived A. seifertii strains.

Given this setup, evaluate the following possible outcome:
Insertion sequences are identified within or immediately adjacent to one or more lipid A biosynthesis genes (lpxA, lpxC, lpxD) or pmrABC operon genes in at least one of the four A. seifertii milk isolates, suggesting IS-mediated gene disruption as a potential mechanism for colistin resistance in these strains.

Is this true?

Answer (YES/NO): NO